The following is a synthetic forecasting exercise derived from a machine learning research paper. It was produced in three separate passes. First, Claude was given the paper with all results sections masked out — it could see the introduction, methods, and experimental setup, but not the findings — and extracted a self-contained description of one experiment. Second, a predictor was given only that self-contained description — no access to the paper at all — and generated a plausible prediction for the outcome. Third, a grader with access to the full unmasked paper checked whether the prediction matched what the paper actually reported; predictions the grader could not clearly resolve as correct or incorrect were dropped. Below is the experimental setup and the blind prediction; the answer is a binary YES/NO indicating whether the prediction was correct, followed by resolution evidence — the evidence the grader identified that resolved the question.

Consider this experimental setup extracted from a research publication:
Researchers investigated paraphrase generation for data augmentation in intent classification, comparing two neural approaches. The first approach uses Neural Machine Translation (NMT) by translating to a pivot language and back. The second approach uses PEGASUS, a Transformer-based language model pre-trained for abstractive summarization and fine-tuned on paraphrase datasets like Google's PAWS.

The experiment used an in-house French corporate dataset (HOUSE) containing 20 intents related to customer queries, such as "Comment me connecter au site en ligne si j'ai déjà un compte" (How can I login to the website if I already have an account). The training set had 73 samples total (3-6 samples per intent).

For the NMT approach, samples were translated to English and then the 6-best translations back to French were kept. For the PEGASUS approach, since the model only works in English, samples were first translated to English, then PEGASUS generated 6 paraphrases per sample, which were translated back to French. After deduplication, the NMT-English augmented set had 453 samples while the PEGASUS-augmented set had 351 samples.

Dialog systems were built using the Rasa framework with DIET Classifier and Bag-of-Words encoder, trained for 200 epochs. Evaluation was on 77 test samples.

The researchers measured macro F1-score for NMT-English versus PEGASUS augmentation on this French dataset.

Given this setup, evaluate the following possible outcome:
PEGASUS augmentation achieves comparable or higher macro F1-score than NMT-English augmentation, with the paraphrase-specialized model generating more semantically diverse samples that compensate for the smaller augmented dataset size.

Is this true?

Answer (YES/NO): YES